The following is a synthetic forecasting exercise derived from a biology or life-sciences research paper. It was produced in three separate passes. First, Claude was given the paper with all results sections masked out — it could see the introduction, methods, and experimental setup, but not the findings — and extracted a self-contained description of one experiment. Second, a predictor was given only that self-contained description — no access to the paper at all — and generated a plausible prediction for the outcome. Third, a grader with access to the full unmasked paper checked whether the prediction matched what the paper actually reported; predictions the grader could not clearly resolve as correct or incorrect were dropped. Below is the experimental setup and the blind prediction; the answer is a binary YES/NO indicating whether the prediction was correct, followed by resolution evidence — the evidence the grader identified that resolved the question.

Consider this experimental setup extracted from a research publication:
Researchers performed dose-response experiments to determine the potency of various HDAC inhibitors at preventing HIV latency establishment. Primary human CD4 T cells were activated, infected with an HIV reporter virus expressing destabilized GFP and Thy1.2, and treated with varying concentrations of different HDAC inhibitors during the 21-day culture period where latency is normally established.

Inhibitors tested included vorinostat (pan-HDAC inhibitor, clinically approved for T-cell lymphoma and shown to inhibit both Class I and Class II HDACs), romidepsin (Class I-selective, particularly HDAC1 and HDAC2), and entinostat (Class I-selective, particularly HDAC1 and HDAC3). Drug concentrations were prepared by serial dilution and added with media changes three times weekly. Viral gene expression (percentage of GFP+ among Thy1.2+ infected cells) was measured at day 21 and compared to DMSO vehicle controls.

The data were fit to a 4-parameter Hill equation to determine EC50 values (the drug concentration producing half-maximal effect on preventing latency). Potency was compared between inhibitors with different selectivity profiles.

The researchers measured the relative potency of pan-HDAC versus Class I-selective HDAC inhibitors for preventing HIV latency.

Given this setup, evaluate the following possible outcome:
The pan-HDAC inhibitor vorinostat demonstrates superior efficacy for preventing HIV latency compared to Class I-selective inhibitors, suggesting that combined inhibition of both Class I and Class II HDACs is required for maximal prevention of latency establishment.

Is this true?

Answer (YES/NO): NO